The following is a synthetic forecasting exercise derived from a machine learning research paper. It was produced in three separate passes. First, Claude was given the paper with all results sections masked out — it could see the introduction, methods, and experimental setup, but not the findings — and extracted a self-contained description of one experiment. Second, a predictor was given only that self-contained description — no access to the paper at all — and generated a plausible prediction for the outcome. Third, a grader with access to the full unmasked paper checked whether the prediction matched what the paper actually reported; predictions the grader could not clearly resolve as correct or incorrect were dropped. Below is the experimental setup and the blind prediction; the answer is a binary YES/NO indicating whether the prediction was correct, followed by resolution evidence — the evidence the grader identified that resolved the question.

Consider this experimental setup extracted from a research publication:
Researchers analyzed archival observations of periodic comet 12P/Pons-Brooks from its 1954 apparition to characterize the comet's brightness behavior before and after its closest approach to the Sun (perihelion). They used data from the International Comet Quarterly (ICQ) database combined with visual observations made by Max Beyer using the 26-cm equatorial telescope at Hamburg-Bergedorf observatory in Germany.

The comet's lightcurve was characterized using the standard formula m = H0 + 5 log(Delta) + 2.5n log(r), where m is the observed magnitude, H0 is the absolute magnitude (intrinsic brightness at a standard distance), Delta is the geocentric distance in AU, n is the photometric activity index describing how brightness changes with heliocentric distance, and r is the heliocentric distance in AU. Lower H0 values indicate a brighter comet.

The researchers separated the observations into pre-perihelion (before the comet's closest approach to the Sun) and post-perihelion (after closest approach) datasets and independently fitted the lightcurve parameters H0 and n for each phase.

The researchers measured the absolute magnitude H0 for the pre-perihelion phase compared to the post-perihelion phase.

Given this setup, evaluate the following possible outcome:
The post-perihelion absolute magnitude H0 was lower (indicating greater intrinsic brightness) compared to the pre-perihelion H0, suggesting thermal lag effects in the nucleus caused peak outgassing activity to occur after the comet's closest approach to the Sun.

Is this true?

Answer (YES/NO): NO